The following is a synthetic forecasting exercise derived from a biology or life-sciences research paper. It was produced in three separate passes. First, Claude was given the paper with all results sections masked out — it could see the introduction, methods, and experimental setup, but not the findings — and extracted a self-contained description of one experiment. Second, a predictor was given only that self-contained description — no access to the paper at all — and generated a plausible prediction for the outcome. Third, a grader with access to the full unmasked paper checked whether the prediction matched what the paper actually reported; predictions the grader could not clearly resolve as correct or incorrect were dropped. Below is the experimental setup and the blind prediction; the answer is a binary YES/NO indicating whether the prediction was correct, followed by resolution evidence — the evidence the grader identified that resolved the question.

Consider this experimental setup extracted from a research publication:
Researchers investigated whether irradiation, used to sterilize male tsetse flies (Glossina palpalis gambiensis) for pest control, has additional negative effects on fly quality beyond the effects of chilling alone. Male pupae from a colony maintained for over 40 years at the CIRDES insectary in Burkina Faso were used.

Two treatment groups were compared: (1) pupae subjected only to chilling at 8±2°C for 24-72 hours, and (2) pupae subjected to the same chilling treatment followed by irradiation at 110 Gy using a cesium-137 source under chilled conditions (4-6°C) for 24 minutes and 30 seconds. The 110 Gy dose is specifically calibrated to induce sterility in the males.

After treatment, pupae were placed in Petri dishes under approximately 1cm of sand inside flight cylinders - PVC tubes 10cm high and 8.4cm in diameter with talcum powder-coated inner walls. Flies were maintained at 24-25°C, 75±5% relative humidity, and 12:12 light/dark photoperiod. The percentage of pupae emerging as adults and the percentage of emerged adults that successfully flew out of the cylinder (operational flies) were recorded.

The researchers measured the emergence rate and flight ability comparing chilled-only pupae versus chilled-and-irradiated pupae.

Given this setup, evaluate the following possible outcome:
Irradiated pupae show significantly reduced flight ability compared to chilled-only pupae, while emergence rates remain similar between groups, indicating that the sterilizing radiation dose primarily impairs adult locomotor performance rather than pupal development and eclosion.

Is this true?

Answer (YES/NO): YES